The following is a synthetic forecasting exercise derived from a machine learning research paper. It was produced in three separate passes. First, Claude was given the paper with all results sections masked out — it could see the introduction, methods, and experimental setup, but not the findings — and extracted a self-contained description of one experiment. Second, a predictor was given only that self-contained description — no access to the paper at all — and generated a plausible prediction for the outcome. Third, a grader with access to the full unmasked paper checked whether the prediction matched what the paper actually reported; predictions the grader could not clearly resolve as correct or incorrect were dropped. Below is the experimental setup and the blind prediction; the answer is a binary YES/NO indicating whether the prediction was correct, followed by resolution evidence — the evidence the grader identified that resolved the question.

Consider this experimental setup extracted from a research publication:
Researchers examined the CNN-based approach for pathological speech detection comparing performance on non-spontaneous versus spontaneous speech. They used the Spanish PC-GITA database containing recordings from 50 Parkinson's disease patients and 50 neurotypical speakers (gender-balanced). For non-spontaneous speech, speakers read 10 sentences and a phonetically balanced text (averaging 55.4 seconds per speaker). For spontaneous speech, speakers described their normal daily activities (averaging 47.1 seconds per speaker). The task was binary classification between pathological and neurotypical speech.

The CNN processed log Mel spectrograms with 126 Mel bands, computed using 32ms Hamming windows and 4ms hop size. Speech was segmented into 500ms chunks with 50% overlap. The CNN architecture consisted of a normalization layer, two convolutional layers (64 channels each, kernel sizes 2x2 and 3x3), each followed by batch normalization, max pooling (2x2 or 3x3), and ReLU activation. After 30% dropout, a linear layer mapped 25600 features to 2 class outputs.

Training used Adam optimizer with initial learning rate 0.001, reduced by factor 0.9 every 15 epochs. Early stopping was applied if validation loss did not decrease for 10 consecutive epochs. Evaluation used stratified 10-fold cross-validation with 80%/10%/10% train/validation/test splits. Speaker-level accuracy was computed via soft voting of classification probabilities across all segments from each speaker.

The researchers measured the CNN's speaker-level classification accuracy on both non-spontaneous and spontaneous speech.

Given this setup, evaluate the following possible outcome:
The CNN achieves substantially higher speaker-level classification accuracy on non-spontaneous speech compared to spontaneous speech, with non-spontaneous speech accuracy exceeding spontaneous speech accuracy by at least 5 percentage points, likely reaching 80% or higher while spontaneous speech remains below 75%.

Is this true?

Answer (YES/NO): NO